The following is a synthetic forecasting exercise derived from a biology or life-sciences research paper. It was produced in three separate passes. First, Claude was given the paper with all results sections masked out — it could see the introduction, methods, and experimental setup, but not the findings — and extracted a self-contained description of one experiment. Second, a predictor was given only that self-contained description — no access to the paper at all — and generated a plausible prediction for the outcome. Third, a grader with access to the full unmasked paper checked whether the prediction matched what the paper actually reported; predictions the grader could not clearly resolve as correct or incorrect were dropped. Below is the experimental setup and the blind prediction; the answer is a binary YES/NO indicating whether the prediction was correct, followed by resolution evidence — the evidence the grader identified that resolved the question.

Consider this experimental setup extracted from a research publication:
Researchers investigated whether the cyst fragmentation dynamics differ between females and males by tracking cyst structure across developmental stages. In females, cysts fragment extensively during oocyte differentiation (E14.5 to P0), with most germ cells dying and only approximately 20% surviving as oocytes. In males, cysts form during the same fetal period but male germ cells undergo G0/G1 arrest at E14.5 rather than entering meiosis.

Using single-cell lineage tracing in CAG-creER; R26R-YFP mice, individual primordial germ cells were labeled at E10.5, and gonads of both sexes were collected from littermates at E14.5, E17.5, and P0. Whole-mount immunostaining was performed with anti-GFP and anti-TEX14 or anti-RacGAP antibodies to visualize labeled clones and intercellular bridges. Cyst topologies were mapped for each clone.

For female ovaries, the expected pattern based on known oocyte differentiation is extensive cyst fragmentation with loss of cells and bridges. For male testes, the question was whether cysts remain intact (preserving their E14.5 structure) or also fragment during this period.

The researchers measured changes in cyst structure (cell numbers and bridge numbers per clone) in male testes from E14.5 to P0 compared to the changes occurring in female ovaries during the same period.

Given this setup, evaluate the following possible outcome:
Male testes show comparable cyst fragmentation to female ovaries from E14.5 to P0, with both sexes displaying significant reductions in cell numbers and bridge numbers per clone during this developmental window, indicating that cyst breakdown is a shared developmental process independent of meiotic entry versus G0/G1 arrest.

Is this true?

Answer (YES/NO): NO